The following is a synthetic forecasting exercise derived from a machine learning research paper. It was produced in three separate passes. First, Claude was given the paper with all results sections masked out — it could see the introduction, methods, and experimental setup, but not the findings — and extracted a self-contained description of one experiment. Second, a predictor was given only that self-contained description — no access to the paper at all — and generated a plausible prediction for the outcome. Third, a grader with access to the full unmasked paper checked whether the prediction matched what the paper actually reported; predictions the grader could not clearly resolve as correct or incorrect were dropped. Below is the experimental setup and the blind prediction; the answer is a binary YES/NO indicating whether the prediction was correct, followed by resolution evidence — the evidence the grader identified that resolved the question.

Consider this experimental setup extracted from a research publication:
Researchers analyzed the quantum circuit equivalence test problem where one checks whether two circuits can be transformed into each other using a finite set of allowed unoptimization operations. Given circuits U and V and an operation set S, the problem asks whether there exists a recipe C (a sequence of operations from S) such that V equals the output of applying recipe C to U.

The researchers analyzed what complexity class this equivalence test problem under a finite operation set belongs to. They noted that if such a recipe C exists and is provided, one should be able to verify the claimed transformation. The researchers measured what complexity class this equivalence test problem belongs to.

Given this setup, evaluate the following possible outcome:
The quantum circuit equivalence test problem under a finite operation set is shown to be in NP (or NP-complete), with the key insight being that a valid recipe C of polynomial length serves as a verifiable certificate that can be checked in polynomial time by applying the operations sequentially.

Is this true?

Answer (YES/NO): NO